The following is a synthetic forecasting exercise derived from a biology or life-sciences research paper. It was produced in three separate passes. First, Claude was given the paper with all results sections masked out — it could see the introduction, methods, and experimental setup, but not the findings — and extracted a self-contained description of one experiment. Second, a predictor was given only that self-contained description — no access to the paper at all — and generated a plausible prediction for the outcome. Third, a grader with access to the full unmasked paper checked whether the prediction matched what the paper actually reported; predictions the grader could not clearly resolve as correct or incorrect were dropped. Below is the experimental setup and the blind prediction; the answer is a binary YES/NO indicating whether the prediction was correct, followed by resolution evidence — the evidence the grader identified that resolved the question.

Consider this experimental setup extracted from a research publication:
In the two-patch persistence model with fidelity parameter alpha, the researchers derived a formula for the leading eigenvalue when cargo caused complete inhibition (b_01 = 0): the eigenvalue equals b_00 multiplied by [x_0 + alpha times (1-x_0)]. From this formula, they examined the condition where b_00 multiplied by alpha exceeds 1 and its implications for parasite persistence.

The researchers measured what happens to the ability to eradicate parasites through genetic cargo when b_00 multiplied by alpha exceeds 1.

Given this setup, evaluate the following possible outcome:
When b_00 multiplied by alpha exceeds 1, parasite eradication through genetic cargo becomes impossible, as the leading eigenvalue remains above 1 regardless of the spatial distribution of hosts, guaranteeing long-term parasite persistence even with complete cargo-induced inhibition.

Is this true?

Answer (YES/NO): YES